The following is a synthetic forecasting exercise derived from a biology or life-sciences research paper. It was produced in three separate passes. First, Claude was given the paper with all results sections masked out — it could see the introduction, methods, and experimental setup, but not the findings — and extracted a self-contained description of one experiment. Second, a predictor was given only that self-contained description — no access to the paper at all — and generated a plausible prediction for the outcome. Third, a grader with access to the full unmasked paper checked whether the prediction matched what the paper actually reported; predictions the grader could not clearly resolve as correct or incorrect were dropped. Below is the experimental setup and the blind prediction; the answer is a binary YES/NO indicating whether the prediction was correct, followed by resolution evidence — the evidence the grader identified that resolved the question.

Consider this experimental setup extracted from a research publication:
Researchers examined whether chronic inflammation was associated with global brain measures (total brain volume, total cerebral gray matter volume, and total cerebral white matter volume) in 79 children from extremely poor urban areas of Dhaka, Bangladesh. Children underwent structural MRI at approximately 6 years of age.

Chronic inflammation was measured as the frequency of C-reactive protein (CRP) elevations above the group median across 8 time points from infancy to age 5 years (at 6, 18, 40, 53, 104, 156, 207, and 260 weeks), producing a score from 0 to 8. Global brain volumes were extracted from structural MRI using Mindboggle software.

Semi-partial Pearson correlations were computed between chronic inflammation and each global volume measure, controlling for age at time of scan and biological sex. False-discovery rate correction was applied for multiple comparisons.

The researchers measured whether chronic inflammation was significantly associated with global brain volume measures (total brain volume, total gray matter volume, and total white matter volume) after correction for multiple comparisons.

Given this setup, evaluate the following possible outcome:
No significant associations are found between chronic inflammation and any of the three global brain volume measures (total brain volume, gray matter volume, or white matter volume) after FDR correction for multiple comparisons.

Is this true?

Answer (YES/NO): YES